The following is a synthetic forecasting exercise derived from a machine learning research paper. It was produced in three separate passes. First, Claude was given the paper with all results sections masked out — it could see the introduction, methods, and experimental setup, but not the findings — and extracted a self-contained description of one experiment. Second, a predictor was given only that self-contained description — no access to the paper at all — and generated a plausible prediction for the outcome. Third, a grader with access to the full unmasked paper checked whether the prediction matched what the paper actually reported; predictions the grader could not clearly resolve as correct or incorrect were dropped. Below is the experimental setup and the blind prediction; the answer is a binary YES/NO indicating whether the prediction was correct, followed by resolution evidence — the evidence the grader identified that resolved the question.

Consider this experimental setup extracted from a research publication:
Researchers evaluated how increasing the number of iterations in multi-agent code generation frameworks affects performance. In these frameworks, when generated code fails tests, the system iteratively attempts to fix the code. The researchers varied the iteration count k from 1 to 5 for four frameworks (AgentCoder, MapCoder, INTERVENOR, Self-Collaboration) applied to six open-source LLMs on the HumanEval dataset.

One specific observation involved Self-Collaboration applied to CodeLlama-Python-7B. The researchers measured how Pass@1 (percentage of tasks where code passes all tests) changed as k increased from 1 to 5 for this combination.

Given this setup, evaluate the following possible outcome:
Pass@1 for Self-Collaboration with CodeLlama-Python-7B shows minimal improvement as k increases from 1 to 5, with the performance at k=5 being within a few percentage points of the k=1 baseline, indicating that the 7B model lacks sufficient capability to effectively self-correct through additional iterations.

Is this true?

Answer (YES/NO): YES